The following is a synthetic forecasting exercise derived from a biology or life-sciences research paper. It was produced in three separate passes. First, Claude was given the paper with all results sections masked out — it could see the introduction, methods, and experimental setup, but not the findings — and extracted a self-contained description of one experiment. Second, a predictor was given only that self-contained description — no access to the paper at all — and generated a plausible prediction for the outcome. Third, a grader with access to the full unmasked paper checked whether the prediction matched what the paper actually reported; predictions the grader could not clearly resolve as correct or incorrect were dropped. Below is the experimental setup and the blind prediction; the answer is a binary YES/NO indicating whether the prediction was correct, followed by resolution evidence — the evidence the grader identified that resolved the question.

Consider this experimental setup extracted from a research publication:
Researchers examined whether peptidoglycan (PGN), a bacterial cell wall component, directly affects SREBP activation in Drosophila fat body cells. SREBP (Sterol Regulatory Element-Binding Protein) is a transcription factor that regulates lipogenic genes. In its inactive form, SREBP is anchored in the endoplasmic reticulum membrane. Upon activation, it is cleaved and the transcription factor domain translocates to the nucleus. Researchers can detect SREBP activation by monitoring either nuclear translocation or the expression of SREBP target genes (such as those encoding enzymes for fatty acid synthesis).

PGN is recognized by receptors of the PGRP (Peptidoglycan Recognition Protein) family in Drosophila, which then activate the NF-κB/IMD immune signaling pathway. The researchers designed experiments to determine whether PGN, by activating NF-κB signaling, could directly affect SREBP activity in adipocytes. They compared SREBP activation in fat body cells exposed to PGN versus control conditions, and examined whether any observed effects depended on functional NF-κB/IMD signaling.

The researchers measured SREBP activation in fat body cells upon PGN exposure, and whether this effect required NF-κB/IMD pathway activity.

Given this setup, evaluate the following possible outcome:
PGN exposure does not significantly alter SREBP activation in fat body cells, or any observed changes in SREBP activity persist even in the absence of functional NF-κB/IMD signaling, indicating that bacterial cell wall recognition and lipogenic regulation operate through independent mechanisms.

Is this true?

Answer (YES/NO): NO